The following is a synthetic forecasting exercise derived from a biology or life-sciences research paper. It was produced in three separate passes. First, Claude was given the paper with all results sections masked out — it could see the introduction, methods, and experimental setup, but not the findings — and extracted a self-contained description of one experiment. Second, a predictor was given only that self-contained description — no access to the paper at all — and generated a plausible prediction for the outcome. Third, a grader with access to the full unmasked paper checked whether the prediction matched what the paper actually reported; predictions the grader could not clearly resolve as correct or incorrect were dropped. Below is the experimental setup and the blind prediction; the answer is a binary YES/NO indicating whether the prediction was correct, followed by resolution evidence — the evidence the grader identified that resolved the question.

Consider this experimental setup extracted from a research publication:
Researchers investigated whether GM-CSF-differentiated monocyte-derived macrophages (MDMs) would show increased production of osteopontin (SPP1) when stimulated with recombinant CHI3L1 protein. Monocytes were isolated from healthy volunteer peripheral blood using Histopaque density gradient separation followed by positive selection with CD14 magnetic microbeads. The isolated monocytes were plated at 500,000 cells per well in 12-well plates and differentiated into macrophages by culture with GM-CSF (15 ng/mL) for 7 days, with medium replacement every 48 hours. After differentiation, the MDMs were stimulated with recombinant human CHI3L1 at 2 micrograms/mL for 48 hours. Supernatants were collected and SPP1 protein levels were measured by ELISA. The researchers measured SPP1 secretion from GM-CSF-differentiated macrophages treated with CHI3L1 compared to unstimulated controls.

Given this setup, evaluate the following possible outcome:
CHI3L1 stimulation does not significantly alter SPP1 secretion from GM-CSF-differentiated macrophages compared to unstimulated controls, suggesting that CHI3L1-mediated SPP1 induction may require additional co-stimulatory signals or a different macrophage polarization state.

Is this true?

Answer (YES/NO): YES